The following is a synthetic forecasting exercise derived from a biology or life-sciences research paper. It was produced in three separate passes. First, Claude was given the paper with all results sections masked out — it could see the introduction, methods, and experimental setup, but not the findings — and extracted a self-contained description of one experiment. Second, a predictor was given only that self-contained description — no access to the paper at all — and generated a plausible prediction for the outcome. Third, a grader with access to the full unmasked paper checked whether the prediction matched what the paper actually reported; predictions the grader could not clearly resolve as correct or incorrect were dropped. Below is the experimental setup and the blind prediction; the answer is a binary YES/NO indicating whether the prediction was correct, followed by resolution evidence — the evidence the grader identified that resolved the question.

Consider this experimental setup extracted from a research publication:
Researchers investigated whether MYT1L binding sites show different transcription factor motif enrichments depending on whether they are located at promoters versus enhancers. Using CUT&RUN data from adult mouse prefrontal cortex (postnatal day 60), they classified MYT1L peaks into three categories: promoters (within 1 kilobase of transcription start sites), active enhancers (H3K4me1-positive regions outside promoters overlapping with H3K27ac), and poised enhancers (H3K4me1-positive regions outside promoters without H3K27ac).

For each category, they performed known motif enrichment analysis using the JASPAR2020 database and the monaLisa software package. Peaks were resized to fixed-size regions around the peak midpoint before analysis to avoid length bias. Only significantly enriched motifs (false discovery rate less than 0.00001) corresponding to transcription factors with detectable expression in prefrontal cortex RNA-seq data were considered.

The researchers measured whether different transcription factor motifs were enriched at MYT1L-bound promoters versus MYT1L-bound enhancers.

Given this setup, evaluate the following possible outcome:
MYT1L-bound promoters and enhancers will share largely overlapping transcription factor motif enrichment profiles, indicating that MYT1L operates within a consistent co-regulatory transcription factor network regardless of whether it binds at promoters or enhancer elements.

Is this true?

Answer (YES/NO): NO